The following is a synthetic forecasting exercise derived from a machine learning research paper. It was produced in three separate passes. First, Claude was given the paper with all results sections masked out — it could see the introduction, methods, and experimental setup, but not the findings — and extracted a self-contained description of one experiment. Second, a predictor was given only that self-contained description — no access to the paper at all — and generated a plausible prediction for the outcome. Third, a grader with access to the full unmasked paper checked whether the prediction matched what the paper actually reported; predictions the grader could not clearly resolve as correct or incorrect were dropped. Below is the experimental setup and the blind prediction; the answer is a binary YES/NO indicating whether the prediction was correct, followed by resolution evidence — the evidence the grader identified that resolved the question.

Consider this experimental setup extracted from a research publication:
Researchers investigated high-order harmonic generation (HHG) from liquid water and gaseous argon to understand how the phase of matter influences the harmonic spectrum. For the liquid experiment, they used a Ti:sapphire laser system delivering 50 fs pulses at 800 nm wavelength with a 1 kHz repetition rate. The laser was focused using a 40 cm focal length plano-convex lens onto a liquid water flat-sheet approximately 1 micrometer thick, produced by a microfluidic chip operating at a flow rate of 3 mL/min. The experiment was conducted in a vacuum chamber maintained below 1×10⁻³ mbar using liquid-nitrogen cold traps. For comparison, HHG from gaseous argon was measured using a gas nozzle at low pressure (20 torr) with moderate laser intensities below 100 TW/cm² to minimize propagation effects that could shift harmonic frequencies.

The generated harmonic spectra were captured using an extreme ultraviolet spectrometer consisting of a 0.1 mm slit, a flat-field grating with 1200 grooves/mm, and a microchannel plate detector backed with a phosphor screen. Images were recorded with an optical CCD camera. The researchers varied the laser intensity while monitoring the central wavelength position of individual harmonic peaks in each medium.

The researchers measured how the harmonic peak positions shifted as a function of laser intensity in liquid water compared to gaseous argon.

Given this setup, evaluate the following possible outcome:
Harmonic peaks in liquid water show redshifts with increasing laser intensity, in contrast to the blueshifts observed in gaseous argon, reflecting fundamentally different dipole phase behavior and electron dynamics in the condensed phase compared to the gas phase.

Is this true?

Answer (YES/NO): NO